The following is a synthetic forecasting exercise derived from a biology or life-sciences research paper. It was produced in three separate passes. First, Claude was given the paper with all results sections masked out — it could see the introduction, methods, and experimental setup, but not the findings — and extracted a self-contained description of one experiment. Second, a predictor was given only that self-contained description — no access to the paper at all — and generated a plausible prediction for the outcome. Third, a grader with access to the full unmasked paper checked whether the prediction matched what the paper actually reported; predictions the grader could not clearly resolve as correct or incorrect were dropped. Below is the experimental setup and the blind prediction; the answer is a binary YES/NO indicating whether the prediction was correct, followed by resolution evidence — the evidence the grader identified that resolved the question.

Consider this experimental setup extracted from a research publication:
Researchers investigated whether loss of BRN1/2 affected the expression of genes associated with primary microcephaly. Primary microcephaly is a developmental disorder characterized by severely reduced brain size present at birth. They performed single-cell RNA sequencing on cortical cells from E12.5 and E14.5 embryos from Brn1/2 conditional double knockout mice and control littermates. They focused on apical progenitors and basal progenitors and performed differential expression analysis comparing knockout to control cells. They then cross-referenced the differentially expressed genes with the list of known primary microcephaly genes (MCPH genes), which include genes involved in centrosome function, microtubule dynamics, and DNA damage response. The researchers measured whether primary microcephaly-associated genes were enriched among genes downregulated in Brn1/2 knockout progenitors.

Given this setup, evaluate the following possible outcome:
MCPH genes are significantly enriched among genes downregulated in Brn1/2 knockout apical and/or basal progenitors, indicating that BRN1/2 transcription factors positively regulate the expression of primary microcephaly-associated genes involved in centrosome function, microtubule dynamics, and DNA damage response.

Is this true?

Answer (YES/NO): YES